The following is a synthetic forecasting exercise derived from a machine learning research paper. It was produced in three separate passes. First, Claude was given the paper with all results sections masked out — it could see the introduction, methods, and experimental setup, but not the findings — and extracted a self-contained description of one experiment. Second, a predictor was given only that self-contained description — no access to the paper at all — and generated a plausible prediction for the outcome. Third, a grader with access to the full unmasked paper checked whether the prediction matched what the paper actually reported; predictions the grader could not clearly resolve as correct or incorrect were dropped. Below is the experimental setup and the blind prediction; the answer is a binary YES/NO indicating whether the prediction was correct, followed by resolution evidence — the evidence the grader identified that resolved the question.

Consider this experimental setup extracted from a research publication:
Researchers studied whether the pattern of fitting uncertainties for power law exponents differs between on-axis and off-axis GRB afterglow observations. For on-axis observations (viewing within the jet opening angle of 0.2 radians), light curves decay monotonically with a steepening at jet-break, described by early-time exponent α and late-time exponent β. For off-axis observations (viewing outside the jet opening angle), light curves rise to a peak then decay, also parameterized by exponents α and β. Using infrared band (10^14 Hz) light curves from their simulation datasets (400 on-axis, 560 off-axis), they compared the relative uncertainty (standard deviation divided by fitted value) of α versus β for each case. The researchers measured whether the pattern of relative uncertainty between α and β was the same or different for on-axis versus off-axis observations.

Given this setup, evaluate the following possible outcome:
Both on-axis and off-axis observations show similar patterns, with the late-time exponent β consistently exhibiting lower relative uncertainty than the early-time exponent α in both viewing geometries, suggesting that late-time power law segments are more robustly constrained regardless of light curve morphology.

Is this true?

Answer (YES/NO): NO